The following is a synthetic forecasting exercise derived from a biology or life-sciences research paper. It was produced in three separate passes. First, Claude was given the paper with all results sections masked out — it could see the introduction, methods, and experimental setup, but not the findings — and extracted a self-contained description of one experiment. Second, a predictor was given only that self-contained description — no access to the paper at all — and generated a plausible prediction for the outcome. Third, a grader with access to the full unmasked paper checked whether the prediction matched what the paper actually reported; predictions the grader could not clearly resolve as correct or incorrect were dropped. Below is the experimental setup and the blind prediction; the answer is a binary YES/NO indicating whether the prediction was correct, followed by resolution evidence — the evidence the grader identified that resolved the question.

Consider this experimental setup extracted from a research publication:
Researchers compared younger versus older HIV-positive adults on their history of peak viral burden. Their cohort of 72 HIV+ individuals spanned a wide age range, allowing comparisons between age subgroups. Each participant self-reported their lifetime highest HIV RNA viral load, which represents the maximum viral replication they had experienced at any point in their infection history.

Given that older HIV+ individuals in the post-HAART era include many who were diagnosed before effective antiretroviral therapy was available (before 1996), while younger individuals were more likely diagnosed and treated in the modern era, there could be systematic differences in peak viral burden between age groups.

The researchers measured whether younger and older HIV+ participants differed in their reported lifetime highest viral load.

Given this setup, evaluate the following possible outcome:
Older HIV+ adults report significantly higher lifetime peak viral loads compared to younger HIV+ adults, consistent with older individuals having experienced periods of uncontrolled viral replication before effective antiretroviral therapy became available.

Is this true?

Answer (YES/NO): NO